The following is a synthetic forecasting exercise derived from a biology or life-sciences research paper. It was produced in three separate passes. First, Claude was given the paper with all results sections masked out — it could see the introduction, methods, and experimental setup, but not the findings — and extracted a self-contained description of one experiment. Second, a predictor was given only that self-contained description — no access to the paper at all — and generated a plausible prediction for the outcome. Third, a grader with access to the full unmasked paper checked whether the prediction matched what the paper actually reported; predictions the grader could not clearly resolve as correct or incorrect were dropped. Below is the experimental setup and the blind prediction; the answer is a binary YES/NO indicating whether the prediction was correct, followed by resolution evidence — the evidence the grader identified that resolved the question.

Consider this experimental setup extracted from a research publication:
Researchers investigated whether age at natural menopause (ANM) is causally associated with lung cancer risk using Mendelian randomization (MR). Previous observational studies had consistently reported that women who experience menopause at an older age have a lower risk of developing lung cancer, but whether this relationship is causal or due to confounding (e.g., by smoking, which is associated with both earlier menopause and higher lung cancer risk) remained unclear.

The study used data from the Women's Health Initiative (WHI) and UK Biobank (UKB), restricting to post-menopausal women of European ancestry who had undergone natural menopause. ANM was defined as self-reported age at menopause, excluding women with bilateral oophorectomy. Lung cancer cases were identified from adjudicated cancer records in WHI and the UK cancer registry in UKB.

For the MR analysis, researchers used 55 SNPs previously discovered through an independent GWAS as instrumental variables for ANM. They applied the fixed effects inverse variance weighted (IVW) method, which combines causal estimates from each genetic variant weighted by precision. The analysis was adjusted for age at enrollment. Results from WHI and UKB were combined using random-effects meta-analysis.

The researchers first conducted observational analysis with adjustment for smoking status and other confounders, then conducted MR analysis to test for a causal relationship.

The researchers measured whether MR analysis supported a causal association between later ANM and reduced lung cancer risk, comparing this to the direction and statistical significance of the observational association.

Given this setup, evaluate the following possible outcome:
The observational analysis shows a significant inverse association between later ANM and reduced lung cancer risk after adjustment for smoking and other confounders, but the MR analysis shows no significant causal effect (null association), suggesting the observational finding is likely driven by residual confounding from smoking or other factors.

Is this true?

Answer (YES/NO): NO